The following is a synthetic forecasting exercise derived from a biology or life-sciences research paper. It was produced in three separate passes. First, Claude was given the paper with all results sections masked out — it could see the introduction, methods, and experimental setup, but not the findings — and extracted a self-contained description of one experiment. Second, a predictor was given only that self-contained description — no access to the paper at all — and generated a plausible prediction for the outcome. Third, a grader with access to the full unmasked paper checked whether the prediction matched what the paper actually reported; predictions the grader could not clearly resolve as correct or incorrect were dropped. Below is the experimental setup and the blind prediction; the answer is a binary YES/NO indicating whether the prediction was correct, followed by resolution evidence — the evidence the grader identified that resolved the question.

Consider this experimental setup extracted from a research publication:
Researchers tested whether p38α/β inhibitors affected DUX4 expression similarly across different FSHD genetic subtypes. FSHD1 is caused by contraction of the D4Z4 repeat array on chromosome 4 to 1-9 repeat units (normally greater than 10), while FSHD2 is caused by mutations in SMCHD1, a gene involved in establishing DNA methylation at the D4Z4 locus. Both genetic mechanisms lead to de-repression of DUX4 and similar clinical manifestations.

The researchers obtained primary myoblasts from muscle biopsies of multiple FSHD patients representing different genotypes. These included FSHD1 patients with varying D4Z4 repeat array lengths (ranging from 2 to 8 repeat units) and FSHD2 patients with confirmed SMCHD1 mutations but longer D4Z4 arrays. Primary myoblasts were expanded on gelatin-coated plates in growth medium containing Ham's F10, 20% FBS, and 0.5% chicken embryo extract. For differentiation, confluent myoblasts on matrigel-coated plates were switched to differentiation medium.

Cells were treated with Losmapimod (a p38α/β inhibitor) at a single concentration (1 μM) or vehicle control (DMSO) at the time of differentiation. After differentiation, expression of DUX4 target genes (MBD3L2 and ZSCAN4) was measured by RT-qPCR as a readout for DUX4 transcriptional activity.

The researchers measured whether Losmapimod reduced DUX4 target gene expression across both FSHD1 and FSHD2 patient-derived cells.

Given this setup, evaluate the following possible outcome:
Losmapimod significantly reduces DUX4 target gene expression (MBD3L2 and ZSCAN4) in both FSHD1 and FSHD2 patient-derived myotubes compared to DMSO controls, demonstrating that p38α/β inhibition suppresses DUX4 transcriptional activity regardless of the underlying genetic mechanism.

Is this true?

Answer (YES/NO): YES